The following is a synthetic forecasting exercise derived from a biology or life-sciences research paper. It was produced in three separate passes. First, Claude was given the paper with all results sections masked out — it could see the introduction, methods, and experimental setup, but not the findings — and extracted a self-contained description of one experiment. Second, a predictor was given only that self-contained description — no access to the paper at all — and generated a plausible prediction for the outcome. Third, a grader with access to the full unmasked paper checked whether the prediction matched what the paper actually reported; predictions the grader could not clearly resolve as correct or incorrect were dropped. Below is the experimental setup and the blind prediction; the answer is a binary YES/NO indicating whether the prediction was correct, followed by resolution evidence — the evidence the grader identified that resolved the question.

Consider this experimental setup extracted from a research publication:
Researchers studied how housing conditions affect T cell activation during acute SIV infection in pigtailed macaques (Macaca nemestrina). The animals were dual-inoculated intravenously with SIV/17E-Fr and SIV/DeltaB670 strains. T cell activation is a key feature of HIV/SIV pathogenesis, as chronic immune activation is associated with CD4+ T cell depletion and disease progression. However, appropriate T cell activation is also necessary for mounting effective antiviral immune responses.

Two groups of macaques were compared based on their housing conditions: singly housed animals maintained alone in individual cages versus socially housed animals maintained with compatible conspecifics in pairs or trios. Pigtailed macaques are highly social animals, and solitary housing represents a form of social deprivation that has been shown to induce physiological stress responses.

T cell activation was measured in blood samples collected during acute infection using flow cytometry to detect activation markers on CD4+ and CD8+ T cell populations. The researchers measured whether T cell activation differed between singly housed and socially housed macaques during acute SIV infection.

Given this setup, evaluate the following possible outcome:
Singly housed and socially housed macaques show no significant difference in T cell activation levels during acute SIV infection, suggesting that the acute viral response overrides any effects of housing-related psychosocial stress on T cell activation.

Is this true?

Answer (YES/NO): NO